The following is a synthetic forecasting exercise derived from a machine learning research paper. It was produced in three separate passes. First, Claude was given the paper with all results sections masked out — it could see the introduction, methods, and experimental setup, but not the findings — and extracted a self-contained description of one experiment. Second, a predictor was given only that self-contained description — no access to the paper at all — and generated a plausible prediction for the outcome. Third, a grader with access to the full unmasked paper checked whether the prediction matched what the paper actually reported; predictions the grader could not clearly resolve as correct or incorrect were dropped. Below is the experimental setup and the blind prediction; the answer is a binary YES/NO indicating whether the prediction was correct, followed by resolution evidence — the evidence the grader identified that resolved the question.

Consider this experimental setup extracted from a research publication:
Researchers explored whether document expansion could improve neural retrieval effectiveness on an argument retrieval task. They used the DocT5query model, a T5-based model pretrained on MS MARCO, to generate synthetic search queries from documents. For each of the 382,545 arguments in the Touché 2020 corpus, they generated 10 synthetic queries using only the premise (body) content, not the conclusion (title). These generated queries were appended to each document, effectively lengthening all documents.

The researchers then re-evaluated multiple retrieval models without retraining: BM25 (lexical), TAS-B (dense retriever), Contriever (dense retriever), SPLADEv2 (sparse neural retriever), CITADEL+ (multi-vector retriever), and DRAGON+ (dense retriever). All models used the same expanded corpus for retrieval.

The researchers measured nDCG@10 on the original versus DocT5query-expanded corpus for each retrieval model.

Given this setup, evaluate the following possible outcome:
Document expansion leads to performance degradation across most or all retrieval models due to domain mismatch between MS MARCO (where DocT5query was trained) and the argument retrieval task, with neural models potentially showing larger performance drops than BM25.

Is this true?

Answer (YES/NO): NO